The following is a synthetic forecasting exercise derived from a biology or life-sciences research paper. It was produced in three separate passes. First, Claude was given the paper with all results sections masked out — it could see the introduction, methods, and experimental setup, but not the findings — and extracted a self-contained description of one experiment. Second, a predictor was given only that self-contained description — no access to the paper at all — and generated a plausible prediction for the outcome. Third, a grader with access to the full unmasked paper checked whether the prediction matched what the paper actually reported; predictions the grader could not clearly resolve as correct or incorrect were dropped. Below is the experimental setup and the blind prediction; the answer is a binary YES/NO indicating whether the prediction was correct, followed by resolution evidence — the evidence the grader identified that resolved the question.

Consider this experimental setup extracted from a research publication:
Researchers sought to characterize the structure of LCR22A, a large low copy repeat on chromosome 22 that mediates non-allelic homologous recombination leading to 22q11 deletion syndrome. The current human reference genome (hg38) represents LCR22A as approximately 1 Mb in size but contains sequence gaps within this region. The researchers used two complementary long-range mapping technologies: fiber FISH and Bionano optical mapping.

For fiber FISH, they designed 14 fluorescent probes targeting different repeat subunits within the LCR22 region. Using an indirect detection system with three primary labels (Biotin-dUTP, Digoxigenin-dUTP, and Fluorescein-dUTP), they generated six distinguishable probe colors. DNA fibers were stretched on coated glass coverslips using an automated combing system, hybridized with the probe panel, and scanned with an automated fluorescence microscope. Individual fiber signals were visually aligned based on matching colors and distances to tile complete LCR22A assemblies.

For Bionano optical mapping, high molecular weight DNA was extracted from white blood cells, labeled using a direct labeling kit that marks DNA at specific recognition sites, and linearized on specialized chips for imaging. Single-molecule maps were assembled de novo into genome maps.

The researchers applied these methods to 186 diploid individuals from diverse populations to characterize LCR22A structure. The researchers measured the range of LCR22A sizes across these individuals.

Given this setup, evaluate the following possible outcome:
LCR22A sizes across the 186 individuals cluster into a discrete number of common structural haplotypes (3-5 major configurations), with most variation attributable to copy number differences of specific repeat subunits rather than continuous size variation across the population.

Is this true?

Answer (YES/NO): NO